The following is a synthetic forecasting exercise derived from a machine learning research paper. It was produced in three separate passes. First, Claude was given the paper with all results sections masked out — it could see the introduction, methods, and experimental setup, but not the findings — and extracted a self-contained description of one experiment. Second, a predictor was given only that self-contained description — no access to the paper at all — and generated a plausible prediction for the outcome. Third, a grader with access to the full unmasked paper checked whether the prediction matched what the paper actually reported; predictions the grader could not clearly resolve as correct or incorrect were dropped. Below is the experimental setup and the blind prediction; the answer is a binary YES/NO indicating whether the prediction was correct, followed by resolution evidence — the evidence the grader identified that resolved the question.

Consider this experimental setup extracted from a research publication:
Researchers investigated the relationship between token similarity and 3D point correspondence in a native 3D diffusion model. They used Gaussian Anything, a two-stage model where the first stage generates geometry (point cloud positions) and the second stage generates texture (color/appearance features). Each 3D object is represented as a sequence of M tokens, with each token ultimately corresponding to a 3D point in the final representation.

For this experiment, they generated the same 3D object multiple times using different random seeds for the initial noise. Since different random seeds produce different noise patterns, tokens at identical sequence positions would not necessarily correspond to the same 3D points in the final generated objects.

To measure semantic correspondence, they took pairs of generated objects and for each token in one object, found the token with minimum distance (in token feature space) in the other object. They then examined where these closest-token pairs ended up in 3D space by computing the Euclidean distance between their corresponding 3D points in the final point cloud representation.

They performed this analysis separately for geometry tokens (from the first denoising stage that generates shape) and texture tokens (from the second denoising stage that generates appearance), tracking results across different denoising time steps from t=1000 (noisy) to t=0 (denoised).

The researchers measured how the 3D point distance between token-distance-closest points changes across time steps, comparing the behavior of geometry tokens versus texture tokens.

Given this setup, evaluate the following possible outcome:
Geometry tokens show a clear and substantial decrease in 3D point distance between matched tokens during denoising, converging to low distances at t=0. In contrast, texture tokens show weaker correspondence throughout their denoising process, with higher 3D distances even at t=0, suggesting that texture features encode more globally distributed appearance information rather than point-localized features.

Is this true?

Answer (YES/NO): NO